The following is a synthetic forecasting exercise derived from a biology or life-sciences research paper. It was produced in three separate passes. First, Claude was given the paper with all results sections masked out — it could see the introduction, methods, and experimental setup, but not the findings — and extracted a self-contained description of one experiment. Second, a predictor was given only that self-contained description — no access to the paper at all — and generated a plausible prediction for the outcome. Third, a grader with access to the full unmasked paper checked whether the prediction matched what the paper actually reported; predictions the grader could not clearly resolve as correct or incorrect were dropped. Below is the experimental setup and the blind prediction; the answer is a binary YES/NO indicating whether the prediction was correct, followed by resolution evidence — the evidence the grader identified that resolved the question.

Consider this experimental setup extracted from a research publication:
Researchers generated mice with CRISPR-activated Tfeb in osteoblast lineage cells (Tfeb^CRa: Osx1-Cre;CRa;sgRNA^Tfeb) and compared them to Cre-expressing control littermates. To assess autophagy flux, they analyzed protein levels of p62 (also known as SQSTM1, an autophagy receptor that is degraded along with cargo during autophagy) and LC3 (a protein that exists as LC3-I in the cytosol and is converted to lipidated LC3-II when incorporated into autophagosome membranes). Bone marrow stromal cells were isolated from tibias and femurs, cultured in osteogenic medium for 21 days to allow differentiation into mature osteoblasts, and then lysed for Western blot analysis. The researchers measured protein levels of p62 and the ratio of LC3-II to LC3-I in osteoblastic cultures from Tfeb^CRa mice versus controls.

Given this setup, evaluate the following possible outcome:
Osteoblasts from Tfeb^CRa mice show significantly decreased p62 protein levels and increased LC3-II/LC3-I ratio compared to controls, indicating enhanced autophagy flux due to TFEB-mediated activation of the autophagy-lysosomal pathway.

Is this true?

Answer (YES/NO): NO